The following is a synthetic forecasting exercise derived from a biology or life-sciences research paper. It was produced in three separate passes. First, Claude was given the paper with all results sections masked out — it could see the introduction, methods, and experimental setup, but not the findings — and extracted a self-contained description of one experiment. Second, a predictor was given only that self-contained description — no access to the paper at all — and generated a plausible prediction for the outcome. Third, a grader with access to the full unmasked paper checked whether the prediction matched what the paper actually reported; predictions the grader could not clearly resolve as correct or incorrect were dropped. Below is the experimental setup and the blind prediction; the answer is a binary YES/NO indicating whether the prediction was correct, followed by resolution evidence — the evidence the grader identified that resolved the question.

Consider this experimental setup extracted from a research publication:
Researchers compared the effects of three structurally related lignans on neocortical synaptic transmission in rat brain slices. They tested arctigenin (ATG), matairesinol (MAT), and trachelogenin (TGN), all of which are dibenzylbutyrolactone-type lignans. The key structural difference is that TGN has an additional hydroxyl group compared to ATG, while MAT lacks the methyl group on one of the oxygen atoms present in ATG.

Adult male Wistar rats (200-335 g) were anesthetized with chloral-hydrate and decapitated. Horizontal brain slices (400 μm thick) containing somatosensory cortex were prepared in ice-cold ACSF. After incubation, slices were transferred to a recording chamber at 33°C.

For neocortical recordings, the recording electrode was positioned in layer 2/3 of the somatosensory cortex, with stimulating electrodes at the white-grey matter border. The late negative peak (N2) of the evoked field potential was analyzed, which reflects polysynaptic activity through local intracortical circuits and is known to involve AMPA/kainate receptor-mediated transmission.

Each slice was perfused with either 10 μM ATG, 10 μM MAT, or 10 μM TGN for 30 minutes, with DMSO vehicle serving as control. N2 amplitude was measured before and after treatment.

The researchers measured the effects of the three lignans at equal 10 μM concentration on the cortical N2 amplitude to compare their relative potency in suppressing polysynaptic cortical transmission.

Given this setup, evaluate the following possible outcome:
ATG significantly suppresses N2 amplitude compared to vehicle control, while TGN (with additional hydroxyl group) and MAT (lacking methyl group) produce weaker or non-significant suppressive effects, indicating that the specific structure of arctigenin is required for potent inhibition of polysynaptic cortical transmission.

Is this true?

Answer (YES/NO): NO